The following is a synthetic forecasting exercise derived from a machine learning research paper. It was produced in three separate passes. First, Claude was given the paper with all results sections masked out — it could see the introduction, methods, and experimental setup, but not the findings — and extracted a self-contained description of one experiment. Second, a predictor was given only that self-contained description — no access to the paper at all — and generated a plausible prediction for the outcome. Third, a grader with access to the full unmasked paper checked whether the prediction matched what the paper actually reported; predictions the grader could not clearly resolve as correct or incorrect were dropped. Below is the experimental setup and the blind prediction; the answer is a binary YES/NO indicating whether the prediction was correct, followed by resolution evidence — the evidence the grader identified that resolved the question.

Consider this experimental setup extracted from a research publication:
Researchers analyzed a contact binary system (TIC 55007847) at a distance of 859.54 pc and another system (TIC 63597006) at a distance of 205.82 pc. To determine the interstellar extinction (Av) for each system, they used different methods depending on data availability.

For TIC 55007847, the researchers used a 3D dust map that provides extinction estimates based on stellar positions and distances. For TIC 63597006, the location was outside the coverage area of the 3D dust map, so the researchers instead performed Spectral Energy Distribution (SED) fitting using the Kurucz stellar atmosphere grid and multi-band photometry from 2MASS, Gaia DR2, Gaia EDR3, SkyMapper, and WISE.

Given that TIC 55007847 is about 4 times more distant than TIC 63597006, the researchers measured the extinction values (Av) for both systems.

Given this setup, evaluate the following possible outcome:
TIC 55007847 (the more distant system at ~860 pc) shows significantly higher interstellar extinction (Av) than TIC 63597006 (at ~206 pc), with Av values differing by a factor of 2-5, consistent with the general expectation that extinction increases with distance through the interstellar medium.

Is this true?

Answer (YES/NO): NO